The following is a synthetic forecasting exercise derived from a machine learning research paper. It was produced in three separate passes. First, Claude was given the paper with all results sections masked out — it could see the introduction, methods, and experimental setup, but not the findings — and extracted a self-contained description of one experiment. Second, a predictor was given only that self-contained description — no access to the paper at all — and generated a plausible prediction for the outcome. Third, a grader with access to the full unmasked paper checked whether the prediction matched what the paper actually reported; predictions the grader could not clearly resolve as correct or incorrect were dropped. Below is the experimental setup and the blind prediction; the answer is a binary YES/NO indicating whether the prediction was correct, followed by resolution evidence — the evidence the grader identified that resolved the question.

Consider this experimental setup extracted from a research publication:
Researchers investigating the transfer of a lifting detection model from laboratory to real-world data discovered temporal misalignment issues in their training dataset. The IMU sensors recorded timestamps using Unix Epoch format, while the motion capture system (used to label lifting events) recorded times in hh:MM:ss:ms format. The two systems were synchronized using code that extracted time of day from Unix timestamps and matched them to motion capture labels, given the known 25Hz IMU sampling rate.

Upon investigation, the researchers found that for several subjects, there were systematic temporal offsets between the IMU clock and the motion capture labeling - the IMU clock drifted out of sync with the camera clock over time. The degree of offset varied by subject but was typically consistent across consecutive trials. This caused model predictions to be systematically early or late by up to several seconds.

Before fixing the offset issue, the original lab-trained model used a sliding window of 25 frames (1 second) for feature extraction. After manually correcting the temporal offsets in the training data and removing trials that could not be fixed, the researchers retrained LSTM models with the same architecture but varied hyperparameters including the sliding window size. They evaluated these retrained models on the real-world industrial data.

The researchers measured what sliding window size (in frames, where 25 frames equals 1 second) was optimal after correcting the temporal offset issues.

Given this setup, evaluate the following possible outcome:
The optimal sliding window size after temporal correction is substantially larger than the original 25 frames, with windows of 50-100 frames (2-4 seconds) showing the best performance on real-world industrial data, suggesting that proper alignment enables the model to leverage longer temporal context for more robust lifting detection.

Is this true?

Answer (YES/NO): NO